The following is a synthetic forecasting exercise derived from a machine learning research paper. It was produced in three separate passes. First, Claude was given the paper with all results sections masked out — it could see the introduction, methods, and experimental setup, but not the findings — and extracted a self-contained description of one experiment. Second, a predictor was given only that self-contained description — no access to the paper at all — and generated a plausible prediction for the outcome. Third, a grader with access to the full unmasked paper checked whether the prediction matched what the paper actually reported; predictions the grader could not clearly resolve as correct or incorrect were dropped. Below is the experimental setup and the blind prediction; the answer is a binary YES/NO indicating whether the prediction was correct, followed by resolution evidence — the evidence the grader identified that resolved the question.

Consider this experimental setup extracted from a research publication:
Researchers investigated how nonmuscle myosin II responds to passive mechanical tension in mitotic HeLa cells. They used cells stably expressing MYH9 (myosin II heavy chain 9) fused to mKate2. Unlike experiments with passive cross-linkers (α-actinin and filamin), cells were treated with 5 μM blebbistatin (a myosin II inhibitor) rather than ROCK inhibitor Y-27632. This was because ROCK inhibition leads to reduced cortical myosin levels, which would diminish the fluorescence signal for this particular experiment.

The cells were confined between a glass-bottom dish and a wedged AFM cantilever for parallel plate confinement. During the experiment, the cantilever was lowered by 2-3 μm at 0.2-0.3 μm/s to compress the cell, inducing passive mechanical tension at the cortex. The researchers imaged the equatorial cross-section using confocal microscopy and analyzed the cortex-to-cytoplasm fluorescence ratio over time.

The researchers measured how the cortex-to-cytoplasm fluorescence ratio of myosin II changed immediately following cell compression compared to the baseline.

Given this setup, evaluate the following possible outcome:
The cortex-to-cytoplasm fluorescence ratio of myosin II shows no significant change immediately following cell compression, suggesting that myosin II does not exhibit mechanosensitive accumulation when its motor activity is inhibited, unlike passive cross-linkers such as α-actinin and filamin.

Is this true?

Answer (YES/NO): NO